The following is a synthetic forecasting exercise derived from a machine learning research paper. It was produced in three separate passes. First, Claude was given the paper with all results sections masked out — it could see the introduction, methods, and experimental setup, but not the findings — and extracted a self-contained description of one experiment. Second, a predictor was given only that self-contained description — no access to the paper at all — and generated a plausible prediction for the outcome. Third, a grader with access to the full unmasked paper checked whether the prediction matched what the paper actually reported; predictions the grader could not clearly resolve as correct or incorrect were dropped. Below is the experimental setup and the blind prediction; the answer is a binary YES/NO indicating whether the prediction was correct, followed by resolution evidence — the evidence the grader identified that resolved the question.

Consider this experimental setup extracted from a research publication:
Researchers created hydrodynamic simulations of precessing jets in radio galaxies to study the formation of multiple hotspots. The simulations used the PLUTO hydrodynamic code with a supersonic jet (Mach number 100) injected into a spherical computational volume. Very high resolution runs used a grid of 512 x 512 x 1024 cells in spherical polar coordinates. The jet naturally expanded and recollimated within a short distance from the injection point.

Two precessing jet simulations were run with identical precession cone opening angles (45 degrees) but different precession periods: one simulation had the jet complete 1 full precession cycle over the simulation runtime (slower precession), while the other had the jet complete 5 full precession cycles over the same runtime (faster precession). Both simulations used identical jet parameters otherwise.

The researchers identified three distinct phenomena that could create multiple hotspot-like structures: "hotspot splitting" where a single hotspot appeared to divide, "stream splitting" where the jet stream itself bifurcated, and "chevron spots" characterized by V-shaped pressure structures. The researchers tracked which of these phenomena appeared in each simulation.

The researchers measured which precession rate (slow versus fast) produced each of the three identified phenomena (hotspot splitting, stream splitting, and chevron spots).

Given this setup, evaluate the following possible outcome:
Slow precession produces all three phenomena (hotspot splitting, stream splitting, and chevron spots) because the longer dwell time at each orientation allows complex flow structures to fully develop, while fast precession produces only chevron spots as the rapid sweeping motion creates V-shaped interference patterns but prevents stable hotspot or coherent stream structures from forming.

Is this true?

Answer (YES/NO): NO